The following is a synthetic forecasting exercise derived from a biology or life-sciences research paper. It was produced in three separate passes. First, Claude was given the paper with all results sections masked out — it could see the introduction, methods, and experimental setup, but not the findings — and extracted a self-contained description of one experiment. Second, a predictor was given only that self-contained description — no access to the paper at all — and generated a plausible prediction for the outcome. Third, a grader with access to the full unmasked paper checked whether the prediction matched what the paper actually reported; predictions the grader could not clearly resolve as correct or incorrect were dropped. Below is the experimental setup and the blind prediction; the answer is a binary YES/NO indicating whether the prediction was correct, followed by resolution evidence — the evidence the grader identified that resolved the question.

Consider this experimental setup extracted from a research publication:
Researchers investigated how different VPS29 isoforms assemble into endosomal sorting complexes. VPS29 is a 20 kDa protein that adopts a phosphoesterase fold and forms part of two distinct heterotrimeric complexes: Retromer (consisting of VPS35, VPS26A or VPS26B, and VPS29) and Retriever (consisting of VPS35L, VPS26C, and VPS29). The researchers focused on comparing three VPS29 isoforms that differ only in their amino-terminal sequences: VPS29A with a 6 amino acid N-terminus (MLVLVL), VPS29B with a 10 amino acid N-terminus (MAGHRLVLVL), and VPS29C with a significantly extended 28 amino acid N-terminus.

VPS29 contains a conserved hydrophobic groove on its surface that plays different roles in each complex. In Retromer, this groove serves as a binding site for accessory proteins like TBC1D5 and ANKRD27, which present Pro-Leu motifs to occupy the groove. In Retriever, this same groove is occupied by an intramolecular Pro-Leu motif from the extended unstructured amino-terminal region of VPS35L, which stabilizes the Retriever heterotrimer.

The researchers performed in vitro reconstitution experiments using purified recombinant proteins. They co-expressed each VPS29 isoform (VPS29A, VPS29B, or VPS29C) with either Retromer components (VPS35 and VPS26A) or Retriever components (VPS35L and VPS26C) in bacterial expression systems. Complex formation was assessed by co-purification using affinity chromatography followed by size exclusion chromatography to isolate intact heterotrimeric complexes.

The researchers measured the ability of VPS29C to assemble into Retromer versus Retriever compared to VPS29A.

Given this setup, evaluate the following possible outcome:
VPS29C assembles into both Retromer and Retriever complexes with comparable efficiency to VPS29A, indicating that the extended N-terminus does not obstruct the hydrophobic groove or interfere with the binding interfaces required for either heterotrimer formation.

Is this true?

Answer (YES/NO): NO